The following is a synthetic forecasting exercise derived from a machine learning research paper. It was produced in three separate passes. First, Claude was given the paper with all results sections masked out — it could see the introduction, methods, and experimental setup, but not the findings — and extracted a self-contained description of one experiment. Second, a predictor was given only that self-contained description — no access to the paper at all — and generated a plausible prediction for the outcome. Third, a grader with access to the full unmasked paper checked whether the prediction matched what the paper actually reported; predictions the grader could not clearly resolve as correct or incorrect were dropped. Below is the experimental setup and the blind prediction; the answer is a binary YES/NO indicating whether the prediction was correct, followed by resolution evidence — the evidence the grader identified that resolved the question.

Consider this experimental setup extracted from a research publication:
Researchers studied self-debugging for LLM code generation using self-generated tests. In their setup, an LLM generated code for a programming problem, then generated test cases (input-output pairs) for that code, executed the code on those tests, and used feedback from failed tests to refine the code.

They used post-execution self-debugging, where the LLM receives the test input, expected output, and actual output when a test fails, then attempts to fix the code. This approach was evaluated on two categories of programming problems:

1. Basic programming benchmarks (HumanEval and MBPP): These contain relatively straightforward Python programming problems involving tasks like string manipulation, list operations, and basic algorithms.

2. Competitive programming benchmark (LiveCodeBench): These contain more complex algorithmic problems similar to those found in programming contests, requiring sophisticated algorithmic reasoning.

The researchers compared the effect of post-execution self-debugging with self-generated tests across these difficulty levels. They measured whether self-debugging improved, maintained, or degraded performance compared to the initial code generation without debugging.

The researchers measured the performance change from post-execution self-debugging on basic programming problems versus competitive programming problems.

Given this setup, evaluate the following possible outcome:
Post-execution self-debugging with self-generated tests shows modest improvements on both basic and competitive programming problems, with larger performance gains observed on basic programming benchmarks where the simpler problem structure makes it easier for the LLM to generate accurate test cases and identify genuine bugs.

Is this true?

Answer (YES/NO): NO